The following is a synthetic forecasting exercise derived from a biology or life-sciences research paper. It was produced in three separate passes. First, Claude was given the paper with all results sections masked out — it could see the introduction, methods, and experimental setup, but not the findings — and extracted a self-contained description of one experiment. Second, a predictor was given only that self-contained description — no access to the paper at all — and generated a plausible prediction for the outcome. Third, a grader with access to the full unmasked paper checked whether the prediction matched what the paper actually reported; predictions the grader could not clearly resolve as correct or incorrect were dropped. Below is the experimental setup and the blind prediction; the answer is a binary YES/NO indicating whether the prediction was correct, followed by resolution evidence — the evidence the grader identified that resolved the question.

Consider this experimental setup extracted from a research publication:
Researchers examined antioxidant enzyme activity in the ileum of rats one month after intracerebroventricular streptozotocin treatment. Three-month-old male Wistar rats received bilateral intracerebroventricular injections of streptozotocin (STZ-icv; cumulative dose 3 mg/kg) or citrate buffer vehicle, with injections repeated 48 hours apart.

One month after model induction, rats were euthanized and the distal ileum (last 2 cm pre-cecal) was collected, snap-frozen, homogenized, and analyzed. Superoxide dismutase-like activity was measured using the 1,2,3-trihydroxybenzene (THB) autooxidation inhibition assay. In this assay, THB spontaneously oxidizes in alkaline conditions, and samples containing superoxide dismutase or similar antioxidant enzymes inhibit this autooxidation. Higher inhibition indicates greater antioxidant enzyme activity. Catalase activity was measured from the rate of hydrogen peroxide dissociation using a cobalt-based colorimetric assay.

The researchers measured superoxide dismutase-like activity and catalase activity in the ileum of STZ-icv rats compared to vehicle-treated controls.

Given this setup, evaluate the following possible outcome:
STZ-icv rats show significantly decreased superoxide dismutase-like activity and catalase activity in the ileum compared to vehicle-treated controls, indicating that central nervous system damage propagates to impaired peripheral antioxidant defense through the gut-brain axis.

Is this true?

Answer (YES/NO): NO